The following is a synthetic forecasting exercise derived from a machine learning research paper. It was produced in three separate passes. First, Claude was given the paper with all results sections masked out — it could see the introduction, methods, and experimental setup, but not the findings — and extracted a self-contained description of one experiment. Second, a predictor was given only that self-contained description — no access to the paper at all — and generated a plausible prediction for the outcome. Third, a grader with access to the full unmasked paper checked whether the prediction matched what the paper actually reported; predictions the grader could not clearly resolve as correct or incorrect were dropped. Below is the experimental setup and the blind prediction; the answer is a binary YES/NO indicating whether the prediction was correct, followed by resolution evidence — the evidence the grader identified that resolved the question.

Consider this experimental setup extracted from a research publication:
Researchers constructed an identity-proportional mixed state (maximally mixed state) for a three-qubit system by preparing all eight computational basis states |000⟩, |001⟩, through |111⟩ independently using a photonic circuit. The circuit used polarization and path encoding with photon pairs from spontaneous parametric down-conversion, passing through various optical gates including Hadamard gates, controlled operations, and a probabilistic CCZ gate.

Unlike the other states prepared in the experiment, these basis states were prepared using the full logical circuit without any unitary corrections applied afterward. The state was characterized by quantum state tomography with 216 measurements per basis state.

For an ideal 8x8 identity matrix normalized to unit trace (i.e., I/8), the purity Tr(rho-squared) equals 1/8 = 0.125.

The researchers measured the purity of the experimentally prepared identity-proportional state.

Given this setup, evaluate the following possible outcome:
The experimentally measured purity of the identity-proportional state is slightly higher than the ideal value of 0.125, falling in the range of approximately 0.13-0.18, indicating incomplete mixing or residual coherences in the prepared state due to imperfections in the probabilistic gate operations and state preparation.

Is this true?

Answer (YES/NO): YES